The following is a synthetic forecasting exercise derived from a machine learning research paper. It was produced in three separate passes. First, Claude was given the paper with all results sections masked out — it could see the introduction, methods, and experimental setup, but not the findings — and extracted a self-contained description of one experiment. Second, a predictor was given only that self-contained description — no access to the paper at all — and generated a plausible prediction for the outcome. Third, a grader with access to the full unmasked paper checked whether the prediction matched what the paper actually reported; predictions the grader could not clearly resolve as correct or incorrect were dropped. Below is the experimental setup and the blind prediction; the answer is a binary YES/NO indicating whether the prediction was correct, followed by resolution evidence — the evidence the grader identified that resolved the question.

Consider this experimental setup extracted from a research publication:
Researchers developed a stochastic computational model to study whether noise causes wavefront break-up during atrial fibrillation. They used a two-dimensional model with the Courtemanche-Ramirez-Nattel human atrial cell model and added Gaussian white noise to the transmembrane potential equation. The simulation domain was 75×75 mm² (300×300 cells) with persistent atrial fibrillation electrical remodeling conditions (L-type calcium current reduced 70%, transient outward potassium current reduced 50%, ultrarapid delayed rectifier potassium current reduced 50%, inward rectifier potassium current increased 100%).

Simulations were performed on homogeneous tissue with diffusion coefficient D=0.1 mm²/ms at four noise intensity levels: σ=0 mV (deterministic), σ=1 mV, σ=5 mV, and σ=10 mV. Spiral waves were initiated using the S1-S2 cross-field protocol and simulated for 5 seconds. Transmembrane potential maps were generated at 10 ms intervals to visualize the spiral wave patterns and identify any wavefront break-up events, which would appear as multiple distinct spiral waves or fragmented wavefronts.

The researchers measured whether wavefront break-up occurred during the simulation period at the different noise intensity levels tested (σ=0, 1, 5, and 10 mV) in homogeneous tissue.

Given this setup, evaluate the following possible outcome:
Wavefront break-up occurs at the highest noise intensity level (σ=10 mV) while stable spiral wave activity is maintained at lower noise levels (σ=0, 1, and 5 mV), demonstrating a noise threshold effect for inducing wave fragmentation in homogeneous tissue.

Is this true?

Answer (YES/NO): NO